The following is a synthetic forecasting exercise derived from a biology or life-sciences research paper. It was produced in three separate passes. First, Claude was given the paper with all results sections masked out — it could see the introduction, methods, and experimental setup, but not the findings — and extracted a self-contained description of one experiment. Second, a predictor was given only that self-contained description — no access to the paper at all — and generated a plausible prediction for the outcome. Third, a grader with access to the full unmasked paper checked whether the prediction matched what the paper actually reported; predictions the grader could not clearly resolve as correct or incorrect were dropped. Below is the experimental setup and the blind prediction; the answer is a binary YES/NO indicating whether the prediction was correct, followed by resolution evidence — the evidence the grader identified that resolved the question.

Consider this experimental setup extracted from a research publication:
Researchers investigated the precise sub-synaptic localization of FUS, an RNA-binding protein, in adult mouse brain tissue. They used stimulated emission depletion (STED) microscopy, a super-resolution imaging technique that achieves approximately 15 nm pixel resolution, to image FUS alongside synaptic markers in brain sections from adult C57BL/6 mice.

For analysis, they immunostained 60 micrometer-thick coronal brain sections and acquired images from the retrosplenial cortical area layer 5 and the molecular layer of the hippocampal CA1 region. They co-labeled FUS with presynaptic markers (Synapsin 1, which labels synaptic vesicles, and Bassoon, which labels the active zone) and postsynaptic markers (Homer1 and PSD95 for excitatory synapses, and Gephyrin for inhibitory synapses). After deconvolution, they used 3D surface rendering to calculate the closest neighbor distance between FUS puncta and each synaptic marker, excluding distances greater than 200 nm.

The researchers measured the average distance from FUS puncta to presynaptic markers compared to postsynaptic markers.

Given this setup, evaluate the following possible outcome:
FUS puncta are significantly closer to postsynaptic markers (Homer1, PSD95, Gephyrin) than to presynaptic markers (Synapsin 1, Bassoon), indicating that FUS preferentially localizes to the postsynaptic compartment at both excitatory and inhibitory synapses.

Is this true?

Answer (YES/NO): NO